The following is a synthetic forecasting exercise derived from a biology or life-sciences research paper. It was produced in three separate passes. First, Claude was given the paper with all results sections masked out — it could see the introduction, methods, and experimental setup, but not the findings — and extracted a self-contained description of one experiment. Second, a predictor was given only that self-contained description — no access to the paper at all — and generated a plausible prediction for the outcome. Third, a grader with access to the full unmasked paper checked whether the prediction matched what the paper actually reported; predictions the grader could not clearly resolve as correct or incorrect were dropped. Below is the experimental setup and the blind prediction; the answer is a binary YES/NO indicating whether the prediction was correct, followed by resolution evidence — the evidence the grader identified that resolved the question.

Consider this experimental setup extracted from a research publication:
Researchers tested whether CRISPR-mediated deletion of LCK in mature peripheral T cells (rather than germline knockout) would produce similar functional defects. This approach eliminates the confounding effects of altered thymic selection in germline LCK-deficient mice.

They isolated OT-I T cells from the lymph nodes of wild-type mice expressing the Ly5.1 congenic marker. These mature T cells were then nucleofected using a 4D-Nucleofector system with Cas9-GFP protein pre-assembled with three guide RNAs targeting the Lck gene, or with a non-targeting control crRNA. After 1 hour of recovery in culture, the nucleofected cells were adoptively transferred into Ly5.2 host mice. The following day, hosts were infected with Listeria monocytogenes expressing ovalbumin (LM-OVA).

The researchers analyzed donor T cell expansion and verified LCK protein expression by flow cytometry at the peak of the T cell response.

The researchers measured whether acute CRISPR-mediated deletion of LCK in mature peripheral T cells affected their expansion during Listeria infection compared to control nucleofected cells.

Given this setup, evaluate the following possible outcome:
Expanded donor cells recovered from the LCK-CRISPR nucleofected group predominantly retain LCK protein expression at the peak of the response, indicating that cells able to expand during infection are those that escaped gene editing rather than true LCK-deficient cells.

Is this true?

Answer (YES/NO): NO